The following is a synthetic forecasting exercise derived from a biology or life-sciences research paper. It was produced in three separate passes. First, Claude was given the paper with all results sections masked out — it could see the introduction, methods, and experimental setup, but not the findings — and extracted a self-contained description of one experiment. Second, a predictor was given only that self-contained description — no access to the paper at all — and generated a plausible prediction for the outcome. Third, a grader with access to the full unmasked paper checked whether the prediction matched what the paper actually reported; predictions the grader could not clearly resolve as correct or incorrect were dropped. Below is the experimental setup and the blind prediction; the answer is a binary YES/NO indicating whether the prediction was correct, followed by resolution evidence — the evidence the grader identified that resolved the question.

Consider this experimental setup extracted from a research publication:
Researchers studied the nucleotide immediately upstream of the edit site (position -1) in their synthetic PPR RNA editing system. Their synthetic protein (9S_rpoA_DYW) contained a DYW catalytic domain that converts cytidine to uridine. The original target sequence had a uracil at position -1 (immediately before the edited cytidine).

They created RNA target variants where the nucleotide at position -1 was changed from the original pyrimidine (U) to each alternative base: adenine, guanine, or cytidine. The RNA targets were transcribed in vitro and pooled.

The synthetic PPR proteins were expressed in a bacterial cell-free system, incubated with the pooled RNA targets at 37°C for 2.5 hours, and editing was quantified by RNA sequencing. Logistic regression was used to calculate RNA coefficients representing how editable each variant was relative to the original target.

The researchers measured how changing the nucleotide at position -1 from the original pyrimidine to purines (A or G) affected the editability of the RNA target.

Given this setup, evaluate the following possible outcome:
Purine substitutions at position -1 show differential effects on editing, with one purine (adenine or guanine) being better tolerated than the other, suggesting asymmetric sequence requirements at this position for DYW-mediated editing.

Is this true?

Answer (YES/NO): NO